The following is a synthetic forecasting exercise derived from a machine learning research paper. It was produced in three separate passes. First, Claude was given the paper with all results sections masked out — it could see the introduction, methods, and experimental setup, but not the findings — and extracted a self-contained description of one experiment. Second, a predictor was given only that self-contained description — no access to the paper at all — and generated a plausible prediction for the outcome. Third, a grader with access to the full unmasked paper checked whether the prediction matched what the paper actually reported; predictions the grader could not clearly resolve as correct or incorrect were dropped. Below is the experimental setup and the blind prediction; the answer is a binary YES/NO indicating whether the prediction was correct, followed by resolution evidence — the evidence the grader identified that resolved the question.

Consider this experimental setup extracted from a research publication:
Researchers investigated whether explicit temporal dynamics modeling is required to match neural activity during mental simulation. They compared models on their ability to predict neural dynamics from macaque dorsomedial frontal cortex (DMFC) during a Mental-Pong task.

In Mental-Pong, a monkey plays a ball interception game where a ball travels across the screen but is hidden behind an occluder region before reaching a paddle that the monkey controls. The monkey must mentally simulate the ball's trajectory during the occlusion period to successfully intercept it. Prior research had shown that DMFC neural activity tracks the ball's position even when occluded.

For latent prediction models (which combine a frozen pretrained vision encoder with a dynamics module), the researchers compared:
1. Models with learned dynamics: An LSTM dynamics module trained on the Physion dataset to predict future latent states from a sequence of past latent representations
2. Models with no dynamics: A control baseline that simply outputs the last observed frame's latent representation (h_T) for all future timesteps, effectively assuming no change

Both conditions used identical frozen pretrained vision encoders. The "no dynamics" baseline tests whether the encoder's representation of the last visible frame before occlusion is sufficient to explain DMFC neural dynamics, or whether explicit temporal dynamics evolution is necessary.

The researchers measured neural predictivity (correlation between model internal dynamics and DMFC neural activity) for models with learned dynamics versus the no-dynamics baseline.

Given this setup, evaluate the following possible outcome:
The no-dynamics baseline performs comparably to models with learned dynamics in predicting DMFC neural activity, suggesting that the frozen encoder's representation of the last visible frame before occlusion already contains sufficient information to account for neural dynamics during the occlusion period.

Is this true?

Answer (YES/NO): NO